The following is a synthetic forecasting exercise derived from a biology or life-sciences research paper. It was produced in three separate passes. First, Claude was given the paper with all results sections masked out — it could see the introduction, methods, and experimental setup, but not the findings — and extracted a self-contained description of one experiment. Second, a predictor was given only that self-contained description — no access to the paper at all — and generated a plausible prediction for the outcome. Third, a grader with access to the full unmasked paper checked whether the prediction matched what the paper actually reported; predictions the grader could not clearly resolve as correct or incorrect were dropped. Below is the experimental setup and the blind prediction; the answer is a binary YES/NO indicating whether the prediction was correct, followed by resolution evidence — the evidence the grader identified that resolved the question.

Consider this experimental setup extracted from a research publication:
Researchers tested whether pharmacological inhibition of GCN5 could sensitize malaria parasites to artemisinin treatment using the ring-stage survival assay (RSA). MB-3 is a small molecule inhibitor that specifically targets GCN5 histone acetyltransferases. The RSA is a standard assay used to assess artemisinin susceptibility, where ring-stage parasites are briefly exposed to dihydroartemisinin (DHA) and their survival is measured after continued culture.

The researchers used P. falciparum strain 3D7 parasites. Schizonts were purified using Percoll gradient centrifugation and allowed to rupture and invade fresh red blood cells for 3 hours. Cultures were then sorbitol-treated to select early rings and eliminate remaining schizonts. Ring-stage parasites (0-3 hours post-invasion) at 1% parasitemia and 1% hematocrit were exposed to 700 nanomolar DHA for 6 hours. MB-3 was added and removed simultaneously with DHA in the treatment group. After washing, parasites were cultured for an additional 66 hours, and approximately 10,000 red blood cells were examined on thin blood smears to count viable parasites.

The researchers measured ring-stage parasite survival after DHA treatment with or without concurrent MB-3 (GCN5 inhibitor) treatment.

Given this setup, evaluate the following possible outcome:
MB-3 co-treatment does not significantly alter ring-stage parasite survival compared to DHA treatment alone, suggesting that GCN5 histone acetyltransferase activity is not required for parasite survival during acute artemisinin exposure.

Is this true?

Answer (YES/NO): NO